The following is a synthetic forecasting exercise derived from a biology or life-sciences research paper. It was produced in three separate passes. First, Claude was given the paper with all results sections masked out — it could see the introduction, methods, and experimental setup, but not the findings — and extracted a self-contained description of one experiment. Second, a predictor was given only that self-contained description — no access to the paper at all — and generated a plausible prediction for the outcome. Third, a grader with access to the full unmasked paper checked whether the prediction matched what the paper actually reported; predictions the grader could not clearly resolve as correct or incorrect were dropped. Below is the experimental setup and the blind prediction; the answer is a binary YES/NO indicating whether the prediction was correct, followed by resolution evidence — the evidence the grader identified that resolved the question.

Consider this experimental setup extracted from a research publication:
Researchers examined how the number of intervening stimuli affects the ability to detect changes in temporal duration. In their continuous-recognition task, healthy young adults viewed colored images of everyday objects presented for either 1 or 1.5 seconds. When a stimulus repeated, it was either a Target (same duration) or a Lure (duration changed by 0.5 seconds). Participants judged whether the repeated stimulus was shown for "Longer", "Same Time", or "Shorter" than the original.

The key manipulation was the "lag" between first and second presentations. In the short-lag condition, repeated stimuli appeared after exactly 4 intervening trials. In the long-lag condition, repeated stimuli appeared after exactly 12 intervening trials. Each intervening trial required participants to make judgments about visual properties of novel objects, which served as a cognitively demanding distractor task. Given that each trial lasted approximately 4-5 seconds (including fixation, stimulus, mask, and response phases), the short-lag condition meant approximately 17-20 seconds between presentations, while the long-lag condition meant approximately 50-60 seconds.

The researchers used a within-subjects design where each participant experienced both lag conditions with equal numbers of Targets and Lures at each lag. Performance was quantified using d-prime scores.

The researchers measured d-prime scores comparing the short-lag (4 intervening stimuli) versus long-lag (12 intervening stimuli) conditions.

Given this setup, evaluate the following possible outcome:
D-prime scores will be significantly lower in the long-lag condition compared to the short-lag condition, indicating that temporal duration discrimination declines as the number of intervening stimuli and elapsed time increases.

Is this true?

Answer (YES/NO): NO